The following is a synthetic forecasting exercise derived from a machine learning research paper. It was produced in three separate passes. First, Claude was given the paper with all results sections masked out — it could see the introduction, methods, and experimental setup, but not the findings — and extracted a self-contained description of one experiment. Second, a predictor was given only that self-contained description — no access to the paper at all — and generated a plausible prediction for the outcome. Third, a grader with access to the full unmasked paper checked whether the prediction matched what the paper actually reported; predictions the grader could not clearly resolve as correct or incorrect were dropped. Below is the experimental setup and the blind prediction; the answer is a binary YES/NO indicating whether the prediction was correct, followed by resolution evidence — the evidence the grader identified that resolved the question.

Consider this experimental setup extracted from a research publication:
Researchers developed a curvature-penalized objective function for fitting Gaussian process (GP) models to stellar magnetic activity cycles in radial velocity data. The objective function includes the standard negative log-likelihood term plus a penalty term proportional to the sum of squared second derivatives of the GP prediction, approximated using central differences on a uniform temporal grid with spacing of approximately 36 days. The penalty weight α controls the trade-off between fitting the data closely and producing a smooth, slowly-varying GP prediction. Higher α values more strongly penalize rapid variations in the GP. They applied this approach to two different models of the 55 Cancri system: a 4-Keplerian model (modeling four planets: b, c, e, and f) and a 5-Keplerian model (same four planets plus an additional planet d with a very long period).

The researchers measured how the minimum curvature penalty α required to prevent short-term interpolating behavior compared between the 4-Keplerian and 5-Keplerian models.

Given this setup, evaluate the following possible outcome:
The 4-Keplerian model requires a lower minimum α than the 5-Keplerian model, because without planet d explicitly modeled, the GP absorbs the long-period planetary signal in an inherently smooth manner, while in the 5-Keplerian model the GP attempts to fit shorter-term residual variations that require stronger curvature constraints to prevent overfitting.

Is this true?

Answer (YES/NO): NO